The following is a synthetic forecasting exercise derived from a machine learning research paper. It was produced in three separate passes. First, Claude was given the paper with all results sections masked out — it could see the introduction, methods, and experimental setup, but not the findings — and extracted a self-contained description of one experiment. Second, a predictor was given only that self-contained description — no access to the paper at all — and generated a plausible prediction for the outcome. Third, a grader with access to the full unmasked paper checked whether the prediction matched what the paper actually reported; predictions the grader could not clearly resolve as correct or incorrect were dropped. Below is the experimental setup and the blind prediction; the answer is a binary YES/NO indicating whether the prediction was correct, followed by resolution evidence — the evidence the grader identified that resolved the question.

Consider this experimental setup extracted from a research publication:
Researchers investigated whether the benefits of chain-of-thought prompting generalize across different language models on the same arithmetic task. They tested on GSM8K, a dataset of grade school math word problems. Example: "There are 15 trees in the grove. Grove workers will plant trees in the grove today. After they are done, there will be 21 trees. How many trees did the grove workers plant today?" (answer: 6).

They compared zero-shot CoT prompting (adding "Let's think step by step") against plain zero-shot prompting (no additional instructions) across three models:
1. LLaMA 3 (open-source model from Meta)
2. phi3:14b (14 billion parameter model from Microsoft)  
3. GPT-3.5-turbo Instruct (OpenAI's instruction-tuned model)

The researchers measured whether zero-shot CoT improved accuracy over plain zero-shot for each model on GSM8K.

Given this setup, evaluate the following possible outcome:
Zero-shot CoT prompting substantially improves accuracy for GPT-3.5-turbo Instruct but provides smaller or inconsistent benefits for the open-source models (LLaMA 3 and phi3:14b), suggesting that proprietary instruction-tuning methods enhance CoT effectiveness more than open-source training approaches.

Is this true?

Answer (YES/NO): YES